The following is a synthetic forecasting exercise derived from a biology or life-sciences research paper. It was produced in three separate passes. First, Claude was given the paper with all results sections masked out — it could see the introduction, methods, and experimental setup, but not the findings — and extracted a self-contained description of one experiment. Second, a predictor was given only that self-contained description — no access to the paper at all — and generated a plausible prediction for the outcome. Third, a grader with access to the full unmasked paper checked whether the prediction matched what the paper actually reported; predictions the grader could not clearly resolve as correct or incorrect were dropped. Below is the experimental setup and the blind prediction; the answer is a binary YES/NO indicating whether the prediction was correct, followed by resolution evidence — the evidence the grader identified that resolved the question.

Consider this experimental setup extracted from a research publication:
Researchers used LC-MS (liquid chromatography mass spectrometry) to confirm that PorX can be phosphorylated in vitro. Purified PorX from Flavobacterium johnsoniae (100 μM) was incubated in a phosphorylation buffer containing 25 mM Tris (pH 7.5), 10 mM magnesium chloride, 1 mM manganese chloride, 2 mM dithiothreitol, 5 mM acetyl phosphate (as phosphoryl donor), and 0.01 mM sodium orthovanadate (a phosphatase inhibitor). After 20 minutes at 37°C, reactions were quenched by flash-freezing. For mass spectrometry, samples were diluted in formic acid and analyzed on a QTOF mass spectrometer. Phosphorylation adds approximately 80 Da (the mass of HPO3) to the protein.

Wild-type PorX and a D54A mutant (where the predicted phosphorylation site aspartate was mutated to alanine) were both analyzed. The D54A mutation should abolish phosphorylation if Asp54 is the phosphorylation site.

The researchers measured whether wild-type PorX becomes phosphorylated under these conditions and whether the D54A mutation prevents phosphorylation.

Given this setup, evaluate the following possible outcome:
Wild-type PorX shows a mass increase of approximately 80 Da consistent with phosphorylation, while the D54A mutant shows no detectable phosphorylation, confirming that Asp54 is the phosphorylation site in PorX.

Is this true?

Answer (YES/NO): NO